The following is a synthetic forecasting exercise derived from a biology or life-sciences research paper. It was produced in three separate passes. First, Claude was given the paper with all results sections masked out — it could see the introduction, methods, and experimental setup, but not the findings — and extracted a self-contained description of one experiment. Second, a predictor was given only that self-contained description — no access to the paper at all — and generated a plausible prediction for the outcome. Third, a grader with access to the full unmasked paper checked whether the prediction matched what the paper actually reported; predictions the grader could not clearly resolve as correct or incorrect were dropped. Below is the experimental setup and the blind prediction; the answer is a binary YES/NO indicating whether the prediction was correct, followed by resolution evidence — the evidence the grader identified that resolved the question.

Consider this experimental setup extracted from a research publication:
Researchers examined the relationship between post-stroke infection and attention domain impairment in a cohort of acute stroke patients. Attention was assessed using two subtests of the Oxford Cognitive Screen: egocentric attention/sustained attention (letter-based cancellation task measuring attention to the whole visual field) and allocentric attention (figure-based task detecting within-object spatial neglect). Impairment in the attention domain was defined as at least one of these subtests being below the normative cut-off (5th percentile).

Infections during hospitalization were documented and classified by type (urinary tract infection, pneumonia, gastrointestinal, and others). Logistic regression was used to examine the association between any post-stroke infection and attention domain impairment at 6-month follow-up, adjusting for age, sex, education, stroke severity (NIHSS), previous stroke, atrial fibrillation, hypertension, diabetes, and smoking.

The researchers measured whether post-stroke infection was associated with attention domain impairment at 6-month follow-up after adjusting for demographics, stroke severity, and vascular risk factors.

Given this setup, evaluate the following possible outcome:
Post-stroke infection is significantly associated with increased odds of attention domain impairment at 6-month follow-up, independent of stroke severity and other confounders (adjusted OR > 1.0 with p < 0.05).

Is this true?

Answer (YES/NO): NO